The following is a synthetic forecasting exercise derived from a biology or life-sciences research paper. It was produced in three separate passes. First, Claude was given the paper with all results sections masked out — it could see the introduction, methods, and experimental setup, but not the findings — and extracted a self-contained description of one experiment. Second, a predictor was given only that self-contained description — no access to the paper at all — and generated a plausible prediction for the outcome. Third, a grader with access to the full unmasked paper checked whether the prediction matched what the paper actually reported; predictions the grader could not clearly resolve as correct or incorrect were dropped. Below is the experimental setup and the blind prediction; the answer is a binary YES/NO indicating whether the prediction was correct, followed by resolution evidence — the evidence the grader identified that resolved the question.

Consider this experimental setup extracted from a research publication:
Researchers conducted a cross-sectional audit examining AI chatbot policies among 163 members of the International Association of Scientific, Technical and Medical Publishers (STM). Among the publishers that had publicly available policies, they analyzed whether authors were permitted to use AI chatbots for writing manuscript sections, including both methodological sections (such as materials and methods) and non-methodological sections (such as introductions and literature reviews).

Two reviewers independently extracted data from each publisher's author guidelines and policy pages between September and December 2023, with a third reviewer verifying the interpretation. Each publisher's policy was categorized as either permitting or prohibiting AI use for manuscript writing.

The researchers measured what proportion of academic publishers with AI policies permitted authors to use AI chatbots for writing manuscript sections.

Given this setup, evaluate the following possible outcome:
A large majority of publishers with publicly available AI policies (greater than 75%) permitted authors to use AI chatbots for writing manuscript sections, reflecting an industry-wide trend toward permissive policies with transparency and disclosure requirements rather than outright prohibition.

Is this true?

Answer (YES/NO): NO